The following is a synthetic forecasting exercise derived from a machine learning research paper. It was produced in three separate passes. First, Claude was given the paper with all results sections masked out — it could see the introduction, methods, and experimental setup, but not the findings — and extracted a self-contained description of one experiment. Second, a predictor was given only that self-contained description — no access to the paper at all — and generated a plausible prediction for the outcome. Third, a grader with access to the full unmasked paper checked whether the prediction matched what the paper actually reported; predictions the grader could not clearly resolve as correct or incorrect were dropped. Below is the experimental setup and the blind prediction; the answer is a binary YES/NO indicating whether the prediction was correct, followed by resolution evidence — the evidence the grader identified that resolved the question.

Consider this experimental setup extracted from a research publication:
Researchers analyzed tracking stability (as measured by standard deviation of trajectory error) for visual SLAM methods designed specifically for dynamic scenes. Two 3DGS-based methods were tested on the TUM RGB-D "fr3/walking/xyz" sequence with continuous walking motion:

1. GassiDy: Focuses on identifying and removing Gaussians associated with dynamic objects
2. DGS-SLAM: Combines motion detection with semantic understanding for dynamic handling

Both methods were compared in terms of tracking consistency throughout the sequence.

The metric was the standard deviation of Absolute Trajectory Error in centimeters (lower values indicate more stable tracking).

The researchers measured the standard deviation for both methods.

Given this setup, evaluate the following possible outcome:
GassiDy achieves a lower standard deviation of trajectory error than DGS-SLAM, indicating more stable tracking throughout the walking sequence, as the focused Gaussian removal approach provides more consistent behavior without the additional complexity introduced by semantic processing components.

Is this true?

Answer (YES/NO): YES